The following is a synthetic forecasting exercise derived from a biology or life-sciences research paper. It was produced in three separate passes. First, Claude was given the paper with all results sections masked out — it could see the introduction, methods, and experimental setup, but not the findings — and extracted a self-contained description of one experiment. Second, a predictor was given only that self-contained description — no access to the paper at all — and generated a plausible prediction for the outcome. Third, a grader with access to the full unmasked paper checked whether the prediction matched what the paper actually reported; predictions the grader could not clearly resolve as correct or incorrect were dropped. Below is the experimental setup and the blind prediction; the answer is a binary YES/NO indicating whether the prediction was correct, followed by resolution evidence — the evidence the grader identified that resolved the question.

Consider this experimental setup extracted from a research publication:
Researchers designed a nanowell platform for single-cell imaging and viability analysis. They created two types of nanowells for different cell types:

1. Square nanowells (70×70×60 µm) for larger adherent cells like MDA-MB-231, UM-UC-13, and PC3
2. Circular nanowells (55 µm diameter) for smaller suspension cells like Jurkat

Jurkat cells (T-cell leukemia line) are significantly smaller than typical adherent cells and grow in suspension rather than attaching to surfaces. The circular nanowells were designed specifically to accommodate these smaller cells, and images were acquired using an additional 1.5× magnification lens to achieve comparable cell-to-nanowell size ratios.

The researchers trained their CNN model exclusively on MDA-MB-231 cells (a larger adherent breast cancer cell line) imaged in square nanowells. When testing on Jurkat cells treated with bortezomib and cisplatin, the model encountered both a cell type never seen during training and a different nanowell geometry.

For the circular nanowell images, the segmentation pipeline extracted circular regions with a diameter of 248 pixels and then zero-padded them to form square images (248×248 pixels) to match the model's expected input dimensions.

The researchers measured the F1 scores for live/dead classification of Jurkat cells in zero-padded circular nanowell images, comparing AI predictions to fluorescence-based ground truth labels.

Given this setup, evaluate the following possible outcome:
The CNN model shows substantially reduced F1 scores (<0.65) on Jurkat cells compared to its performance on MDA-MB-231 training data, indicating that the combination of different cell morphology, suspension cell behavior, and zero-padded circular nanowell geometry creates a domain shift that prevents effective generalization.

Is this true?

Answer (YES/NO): NO